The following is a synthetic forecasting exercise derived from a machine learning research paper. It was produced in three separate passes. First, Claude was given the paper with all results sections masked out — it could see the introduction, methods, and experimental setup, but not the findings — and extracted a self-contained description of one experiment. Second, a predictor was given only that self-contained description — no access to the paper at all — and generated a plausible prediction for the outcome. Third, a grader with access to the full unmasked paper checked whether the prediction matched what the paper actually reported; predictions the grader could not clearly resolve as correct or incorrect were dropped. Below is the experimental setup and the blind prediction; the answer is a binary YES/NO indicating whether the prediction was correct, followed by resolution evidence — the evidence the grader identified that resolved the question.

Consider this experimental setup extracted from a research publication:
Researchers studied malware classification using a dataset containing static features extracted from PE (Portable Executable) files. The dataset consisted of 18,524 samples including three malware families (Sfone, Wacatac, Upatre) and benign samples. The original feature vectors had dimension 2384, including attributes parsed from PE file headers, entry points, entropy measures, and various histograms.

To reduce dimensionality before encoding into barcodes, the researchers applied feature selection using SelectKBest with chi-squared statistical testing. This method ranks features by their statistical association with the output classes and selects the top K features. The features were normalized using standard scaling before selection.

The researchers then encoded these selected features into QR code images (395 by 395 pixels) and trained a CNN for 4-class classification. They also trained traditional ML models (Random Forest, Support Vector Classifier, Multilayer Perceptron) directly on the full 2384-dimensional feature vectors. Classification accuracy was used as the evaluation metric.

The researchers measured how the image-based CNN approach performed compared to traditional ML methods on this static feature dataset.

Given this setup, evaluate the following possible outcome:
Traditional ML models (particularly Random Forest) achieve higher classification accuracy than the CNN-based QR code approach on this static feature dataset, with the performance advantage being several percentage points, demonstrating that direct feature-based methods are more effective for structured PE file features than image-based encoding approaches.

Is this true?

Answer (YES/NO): YES